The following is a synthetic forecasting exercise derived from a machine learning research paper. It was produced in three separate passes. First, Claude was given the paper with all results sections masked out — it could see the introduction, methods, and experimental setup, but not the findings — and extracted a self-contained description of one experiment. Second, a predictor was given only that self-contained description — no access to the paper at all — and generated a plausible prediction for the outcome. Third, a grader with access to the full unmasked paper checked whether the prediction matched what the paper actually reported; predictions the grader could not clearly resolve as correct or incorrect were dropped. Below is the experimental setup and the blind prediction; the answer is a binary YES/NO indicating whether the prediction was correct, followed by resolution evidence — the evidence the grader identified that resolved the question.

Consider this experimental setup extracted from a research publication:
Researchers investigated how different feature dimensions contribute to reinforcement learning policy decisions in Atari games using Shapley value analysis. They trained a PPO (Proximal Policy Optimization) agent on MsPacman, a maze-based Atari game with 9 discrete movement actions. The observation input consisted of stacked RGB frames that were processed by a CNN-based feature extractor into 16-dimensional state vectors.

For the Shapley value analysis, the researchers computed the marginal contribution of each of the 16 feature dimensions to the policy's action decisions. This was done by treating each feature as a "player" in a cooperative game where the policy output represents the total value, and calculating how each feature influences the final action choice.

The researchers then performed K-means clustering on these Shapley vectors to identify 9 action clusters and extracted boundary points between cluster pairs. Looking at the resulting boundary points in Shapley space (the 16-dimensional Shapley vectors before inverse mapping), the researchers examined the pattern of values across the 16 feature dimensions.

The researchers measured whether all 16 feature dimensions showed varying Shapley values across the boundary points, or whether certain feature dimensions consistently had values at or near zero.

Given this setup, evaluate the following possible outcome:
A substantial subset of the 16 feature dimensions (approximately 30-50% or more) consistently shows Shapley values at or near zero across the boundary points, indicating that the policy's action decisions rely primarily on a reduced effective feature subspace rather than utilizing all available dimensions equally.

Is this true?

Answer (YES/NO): YES